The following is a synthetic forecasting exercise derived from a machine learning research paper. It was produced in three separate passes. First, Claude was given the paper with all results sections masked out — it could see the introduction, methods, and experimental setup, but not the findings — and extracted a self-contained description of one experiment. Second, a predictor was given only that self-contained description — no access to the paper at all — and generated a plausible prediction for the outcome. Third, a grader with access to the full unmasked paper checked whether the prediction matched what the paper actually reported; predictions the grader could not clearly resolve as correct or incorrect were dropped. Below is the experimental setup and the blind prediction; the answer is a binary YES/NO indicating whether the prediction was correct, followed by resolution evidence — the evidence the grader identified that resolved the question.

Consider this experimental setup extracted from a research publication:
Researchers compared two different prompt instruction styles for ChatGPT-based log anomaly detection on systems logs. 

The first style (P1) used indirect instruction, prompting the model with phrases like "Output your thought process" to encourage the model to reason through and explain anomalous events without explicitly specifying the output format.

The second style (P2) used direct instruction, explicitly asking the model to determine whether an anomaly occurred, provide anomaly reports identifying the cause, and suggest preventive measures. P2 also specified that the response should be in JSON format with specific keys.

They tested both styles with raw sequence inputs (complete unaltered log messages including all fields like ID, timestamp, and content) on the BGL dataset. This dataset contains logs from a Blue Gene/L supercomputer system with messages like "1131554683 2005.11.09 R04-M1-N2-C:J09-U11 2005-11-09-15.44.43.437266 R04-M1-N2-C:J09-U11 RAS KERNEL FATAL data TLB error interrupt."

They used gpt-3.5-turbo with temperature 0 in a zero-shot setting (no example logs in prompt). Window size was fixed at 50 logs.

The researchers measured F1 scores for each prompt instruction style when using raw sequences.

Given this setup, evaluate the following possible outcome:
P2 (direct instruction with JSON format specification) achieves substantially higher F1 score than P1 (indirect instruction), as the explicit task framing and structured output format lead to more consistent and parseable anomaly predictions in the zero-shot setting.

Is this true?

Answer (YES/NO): NO